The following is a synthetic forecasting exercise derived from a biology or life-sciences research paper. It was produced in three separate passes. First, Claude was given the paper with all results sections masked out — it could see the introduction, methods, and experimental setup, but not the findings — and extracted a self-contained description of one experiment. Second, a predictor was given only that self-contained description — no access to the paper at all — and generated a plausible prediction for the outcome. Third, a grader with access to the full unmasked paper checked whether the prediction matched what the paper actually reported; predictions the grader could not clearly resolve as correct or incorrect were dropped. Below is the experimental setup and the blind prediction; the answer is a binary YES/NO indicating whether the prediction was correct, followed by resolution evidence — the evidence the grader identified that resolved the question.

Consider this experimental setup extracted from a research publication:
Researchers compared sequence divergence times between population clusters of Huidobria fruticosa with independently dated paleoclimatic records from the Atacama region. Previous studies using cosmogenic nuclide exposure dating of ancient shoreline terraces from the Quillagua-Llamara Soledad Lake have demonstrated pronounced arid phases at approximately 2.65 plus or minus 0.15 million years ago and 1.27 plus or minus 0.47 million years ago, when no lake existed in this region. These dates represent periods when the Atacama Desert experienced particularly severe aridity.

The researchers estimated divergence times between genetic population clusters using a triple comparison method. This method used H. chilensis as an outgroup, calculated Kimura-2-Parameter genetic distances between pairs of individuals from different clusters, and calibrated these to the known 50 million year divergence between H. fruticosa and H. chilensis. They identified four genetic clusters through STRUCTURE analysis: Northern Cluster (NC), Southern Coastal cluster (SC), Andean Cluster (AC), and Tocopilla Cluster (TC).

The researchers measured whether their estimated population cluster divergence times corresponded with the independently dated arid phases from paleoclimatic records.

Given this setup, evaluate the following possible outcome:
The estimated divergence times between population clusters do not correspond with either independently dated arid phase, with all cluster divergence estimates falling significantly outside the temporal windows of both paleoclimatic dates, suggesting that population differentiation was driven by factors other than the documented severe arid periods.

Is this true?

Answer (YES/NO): NO